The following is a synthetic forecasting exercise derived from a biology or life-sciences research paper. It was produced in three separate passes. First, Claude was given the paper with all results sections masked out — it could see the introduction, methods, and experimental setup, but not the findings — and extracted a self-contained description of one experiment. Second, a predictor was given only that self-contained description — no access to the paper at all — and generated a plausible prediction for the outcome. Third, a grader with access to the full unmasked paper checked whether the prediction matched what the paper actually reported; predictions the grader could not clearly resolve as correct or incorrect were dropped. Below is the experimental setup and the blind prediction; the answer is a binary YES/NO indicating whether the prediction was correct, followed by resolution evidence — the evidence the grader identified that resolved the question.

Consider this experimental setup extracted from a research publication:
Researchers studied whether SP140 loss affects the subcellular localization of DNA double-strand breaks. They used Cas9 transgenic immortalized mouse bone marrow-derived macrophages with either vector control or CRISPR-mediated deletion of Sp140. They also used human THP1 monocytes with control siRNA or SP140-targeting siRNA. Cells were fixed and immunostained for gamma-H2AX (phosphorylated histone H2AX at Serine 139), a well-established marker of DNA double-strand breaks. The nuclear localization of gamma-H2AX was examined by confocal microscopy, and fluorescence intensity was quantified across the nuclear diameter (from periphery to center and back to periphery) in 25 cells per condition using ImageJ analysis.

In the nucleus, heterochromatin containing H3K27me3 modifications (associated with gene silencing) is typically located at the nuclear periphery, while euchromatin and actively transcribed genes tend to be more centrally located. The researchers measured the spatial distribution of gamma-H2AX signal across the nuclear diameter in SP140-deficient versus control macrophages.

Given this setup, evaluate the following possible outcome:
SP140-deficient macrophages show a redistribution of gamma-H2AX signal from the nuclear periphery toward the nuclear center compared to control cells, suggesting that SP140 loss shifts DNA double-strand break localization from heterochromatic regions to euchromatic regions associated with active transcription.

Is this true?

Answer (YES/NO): NO